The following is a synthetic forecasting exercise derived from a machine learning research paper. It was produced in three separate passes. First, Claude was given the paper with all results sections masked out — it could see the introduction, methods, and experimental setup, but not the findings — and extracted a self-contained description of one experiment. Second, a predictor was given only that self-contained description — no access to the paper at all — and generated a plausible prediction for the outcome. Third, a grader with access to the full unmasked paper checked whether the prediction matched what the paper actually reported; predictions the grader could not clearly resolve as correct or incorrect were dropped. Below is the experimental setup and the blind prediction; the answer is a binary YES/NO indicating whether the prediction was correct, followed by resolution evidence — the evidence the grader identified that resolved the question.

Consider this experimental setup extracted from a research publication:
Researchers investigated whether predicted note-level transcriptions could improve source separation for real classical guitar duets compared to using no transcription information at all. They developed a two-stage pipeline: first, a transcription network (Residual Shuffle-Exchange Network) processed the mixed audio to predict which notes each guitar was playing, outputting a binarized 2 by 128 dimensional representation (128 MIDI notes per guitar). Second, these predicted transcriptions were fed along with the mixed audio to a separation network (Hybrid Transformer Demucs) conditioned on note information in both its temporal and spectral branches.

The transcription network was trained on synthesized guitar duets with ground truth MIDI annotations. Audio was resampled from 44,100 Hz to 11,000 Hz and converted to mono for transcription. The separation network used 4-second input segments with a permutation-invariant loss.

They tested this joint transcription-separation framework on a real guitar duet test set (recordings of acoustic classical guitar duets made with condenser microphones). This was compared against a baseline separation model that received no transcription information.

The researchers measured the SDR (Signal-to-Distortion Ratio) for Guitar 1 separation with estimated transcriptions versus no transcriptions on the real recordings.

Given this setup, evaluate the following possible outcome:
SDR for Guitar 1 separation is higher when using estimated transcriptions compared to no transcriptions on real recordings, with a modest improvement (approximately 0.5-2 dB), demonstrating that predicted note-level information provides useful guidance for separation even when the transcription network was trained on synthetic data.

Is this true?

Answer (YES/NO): NO